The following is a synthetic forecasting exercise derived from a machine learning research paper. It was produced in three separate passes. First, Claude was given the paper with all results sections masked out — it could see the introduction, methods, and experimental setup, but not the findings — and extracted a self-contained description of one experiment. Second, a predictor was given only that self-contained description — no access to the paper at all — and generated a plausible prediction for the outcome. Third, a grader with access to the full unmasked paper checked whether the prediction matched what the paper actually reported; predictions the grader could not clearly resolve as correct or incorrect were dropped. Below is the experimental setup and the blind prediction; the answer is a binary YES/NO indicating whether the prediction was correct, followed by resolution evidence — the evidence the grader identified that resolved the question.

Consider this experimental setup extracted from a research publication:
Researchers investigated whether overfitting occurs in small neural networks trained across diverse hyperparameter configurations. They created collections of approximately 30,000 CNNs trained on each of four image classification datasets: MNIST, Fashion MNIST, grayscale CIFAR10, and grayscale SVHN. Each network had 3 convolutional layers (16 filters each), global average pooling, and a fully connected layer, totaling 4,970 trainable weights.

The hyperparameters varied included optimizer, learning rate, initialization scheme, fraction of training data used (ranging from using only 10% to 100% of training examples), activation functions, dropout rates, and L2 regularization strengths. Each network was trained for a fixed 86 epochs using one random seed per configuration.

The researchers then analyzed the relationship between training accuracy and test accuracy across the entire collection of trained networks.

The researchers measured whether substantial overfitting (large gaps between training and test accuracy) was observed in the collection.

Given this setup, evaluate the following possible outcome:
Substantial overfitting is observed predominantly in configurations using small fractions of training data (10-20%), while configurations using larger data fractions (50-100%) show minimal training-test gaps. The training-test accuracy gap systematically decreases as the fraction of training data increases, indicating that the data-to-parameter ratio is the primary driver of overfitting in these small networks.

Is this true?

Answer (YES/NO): NO